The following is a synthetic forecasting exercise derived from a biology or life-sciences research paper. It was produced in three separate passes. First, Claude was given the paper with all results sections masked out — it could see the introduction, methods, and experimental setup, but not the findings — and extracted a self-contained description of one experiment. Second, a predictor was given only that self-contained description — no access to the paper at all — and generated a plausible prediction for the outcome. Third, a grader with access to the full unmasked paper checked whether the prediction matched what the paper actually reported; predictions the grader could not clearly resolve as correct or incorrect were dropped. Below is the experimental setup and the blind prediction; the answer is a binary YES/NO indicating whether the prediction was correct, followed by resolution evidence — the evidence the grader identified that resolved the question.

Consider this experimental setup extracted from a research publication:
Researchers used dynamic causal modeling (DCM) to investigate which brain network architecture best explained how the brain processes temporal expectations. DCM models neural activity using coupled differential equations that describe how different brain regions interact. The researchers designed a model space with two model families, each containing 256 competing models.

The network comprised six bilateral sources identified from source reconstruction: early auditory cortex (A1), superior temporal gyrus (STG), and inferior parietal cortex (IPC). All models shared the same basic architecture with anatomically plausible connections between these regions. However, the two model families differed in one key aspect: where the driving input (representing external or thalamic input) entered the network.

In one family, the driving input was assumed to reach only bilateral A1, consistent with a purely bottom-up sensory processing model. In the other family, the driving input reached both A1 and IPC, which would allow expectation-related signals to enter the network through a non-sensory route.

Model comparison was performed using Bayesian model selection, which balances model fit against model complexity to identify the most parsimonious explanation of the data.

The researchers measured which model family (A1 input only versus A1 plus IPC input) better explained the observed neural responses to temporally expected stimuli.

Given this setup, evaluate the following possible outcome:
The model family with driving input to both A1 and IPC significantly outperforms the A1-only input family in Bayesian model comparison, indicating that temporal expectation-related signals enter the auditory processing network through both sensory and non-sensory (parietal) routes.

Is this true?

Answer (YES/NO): YES